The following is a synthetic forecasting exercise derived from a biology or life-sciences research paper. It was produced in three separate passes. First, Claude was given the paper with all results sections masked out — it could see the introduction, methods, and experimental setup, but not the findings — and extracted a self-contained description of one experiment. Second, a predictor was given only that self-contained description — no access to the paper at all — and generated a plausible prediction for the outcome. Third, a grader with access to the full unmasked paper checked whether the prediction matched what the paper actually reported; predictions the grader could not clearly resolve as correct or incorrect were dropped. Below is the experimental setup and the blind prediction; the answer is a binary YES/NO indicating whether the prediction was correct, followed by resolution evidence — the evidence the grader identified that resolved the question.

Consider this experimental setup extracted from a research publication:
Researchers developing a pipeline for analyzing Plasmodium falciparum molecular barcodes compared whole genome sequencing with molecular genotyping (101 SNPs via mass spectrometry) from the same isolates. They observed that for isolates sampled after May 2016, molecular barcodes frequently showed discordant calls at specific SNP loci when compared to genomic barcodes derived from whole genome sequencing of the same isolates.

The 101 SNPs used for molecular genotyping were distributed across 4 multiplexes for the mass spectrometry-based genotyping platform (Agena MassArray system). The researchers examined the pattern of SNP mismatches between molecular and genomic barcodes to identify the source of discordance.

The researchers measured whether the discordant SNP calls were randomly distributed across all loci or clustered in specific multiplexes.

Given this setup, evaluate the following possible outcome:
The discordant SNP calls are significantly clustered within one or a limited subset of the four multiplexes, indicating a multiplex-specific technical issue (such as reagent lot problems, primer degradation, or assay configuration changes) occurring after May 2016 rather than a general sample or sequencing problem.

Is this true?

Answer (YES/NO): YES